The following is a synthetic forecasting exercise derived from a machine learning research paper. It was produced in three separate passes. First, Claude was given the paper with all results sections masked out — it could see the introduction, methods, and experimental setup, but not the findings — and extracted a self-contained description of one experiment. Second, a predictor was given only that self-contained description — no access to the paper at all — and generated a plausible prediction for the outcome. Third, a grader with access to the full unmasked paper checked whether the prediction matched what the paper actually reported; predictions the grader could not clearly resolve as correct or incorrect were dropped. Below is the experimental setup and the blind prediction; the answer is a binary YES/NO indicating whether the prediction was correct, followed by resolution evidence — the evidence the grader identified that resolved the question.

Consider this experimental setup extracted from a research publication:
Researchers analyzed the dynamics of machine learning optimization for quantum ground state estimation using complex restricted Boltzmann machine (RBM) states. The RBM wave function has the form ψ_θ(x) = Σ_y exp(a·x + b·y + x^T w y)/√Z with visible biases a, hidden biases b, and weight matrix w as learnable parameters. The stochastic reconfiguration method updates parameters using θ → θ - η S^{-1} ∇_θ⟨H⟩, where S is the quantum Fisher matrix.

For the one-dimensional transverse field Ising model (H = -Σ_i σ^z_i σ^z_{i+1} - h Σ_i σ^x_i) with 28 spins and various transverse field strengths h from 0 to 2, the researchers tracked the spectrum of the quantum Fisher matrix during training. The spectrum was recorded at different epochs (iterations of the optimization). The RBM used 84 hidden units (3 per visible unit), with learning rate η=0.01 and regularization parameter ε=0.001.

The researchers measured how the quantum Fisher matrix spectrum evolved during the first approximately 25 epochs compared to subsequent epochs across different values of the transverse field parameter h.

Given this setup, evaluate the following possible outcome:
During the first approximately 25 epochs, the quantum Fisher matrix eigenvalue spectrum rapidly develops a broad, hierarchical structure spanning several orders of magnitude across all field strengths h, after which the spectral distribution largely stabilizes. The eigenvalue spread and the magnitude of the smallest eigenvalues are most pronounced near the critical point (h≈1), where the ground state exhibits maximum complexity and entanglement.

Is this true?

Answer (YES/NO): NO